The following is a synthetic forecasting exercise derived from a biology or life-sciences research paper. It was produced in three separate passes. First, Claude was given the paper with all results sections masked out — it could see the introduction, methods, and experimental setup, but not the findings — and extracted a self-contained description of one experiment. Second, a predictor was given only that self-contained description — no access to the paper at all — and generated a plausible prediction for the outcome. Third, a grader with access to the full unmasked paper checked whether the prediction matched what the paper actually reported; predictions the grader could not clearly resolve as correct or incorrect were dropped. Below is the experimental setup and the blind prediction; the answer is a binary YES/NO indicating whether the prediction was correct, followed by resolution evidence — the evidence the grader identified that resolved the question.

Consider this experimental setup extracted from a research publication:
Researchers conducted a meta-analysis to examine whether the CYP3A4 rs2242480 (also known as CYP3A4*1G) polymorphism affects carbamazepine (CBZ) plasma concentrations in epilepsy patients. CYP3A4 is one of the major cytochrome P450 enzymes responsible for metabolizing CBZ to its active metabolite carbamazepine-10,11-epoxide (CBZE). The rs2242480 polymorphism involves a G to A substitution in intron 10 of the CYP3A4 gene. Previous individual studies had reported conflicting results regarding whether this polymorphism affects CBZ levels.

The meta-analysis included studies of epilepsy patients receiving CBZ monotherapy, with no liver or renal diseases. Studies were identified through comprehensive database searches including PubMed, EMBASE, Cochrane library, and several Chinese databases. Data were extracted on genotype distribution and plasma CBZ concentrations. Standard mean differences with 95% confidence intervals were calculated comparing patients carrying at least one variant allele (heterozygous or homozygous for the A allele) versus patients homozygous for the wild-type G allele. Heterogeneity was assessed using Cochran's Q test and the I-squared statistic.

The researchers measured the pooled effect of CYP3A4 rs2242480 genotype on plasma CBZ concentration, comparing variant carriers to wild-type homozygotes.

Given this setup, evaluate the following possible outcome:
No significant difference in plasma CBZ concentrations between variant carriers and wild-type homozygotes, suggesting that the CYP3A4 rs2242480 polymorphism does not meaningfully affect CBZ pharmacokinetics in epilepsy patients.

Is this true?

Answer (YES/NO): NO